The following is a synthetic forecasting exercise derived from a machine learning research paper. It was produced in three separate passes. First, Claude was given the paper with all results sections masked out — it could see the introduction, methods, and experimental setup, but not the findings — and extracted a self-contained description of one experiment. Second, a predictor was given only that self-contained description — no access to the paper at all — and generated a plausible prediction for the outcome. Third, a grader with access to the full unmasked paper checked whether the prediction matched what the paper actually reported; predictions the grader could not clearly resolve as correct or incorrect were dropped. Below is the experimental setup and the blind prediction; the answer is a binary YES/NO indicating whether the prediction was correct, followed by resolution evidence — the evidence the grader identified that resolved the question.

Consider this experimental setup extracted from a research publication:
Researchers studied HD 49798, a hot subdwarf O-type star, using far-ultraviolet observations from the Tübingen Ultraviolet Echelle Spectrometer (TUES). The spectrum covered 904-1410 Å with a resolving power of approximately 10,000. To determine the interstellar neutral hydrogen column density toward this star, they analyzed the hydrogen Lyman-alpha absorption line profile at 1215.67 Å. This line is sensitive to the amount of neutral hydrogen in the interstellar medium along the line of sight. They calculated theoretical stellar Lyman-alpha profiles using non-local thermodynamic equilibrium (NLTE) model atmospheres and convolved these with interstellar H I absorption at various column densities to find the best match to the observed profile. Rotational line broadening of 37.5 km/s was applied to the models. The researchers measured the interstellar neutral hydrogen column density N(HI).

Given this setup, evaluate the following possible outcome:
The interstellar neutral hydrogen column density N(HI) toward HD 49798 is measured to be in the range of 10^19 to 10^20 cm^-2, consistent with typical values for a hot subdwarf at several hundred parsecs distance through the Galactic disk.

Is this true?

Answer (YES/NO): NO